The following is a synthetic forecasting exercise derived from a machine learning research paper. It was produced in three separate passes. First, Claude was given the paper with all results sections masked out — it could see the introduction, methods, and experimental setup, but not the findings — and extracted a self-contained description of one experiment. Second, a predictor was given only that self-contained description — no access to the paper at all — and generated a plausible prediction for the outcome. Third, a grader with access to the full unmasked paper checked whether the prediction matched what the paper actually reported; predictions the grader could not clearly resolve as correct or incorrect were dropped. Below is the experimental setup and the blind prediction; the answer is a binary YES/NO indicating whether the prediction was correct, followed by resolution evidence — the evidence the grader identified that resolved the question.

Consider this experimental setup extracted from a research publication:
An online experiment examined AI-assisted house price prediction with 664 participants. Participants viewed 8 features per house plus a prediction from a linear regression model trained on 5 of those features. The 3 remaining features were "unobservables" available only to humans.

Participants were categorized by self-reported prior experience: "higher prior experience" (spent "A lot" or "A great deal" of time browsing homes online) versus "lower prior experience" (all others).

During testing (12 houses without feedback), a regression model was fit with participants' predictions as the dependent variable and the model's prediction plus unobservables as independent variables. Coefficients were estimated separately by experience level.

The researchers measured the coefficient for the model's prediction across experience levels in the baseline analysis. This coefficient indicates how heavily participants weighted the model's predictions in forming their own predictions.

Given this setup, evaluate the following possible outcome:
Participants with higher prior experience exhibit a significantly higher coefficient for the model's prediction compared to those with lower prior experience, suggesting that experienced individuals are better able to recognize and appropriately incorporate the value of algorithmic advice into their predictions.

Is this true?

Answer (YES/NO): NO